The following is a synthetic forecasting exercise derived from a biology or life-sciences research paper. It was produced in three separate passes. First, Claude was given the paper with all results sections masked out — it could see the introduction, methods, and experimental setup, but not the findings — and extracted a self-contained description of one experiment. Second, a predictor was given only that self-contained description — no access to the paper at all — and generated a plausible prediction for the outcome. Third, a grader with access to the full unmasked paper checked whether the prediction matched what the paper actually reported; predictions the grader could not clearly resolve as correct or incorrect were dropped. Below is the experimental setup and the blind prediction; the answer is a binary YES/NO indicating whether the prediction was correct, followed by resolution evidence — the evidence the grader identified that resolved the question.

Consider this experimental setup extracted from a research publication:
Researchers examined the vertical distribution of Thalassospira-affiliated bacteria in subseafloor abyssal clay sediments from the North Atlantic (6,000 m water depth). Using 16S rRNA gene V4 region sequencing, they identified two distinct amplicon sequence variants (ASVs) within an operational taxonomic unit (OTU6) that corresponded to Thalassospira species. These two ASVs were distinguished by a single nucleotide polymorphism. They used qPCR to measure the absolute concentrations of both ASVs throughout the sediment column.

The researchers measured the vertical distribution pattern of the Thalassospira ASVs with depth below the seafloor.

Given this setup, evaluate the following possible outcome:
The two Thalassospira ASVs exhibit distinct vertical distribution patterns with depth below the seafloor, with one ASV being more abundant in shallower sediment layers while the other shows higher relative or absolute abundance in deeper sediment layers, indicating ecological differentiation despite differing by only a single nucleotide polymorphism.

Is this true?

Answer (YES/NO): NO